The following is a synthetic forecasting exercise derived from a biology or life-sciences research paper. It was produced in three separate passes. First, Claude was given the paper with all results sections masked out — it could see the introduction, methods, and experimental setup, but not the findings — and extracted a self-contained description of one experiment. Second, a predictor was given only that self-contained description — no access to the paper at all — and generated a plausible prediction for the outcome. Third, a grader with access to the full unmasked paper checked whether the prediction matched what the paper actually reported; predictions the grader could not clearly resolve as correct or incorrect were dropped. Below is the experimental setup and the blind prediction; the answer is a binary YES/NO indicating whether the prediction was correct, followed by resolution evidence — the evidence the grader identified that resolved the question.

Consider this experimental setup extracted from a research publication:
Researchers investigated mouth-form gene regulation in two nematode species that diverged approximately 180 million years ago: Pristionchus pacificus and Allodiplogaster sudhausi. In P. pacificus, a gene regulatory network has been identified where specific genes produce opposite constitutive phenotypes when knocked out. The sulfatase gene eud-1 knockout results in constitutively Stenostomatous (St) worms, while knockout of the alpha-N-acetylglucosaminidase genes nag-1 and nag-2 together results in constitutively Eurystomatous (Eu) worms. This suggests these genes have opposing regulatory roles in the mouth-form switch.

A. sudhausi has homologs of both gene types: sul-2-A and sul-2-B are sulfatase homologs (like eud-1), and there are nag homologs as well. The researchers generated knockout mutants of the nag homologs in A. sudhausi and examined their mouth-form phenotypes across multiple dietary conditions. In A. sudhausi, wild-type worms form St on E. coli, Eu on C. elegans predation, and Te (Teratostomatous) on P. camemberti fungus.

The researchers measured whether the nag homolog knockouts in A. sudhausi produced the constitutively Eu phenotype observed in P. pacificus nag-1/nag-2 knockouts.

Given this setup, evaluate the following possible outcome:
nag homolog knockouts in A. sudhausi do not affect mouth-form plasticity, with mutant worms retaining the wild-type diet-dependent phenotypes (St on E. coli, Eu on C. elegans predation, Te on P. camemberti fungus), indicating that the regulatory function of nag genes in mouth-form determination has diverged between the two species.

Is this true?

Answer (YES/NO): NO